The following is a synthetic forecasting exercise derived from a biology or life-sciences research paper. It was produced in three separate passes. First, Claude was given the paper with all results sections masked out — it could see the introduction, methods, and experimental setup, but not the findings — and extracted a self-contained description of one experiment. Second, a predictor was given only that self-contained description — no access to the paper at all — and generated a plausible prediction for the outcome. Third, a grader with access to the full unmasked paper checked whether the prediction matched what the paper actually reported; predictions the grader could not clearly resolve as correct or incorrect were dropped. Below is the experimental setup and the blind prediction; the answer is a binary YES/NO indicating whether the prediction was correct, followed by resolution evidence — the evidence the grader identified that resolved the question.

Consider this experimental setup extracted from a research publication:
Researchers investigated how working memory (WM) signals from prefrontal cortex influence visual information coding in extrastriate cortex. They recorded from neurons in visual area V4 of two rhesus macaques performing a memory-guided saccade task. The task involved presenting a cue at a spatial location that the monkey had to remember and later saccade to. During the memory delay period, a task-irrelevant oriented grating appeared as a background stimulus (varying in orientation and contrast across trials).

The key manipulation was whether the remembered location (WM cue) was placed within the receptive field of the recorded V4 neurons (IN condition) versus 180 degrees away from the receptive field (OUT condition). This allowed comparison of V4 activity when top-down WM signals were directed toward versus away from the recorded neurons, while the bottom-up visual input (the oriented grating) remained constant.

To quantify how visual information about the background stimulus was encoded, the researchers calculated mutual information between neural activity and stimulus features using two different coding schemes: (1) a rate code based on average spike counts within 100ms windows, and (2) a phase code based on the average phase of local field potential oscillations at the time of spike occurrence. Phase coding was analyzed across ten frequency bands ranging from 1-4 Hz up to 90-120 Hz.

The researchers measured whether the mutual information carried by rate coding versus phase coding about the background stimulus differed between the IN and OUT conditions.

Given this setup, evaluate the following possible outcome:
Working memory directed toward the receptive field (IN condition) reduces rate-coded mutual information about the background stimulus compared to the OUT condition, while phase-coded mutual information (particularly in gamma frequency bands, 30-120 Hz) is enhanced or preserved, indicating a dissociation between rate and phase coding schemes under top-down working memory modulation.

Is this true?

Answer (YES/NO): NO